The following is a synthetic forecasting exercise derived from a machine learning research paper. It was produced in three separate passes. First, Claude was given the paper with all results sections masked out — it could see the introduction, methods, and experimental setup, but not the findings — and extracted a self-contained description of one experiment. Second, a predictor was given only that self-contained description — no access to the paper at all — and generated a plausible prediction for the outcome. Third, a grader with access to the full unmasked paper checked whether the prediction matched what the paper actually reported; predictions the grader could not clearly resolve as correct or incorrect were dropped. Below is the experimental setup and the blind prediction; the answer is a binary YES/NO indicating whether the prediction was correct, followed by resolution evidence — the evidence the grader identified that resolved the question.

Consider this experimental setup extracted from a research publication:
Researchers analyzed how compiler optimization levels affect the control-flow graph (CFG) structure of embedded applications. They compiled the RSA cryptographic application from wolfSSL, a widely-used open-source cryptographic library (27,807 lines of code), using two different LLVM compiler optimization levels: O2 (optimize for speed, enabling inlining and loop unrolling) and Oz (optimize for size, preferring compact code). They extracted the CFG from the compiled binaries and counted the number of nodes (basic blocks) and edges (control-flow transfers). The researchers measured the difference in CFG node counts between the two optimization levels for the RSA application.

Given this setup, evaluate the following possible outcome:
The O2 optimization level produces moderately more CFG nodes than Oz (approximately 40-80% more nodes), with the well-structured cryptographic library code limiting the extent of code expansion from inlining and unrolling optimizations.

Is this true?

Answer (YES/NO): YES